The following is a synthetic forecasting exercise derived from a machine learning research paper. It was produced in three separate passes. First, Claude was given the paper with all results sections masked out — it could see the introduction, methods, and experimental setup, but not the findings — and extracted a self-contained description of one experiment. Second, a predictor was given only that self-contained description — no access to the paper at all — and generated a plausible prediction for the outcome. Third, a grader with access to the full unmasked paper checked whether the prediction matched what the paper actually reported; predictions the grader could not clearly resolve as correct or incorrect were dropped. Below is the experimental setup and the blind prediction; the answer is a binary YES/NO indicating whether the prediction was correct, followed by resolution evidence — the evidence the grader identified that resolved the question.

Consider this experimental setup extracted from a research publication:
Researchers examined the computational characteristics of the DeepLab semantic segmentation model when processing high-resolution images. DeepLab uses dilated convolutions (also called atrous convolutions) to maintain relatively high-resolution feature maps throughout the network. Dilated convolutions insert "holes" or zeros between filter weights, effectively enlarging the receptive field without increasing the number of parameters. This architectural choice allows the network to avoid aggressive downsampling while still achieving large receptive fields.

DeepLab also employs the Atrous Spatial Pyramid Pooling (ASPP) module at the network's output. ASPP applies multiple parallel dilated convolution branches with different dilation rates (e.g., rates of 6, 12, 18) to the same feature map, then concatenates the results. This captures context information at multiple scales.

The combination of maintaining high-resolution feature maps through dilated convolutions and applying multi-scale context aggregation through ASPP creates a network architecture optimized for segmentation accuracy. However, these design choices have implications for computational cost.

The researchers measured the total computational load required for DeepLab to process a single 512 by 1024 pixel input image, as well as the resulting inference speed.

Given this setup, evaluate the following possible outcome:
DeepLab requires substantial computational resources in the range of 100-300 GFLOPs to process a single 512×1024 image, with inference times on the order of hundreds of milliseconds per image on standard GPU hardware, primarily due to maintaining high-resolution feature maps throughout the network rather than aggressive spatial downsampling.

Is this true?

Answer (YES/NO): NO